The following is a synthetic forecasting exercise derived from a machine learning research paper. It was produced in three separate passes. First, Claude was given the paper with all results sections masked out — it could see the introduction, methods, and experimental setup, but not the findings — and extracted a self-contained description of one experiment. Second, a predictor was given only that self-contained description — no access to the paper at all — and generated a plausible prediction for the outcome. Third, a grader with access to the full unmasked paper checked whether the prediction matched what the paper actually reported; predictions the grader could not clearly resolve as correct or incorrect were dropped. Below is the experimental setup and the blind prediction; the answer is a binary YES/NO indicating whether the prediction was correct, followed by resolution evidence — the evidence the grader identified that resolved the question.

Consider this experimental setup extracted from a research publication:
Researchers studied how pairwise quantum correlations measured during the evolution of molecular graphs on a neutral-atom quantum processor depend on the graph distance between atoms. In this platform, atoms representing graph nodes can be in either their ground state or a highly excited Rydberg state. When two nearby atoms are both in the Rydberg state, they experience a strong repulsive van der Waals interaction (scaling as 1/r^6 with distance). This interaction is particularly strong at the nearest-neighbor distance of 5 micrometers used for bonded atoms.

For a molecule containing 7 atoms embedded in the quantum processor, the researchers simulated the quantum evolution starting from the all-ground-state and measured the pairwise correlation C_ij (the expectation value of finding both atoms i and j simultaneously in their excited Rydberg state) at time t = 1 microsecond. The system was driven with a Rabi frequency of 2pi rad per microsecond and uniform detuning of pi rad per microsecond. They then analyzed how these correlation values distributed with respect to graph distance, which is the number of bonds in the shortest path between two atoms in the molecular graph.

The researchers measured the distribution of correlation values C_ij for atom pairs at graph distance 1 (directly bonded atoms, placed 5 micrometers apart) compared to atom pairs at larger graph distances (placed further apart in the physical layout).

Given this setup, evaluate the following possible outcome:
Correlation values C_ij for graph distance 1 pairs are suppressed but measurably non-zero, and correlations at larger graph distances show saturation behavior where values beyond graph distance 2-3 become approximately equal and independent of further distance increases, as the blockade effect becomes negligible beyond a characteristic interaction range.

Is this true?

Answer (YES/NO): YES